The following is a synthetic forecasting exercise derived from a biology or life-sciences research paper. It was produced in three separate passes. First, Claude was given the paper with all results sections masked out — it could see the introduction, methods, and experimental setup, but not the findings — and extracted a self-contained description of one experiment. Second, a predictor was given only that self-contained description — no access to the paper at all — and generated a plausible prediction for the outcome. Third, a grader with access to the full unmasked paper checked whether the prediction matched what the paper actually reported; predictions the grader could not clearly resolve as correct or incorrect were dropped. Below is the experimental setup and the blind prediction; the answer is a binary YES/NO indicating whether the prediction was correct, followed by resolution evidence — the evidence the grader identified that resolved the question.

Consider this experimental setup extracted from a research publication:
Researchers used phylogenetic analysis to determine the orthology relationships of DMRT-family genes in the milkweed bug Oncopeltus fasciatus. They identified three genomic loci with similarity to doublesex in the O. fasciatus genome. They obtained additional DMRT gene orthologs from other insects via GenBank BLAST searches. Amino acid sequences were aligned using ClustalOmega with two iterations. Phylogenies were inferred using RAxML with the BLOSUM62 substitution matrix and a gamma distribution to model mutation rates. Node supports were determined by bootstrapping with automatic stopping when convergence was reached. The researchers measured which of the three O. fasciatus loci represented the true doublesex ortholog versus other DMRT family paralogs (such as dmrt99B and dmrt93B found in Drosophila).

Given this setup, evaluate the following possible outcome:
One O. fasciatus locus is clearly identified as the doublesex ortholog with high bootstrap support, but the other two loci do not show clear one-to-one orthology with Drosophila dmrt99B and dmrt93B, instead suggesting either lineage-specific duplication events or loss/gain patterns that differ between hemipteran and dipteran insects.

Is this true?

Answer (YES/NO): NO